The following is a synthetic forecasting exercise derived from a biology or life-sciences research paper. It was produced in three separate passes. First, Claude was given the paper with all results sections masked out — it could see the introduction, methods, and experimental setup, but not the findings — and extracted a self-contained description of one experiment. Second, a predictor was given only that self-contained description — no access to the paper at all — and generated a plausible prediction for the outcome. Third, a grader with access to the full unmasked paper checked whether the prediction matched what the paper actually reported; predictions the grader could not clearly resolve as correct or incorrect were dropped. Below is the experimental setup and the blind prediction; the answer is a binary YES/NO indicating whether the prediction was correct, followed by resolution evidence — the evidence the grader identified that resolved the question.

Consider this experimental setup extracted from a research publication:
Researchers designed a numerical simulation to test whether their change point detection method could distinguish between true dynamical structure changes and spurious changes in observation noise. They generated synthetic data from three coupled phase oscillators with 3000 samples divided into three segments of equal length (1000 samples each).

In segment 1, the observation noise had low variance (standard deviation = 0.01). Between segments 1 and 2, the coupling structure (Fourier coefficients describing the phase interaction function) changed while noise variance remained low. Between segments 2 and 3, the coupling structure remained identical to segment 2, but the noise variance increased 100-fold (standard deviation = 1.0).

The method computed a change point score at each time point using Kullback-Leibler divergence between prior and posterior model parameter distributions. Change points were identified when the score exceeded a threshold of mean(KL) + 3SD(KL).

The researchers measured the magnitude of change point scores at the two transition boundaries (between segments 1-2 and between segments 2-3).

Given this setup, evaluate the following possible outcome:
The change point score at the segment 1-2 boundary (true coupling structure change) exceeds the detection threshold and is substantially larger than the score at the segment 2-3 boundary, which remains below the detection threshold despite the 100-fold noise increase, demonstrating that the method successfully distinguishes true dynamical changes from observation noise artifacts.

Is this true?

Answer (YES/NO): YES